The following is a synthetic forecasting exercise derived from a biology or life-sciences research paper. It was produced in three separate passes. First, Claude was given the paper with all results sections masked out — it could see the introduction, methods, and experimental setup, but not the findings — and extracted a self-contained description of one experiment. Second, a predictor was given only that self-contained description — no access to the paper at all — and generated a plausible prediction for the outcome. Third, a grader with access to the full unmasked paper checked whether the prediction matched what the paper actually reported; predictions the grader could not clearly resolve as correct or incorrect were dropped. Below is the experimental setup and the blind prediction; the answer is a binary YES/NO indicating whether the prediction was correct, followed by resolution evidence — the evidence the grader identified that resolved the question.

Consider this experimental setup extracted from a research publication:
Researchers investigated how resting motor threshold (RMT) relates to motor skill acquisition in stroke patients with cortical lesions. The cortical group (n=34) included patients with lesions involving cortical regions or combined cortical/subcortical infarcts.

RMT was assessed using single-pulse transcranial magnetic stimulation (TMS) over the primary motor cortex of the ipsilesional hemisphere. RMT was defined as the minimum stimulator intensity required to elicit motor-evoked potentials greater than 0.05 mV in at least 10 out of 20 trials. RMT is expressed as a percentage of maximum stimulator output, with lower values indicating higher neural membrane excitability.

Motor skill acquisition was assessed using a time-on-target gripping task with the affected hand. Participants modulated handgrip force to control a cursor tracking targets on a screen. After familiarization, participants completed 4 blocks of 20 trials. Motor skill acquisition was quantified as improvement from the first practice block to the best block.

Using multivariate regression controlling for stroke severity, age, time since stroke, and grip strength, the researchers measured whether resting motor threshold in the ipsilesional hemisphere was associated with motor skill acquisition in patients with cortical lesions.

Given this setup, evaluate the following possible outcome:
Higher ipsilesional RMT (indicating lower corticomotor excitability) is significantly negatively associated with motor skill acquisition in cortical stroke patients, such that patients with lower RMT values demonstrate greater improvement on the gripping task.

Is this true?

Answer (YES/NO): YES